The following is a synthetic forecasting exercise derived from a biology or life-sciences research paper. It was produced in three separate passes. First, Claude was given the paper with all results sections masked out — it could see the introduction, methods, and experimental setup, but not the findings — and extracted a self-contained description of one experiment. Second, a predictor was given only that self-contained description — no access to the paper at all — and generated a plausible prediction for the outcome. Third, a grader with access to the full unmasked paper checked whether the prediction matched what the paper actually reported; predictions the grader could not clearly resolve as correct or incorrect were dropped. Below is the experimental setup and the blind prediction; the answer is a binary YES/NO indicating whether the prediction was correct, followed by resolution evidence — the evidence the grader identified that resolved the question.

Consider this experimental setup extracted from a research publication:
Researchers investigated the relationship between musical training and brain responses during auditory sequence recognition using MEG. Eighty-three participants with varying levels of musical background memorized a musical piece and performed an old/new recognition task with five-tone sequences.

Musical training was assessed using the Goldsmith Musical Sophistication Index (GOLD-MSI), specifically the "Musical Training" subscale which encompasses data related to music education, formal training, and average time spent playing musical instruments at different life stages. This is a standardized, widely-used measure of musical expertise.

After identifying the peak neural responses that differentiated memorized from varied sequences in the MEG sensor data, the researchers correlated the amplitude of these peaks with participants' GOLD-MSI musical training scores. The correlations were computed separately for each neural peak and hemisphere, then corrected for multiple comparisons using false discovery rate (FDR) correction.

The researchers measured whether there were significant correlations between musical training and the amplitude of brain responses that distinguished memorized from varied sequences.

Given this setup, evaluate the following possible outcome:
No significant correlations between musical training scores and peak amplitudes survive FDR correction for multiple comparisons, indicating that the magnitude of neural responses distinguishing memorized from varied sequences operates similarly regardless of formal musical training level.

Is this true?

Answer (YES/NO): NO